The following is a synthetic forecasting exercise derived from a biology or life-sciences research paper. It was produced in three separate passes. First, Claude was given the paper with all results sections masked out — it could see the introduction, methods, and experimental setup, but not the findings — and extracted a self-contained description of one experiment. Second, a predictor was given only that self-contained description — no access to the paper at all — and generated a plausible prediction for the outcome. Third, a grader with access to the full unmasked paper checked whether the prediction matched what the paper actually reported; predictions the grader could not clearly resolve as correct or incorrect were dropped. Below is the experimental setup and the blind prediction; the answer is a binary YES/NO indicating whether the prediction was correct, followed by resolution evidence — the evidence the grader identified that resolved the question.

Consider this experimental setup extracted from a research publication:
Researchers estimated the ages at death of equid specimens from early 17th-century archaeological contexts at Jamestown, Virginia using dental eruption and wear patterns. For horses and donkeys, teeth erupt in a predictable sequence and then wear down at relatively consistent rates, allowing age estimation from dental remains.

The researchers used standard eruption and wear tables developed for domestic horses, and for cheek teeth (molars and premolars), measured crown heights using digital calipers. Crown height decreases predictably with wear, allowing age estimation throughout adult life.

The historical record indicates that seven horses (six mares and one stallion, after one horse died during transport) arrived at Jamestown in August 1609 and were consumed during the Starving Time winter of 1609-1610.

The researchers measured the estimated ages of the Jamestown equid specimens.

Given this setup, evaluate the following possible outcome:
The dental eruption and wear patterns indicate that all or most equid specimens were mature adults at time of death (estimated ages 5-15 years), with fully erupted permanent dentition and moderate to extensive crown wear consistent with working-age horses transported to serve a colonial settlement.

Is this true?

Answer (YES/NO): YES